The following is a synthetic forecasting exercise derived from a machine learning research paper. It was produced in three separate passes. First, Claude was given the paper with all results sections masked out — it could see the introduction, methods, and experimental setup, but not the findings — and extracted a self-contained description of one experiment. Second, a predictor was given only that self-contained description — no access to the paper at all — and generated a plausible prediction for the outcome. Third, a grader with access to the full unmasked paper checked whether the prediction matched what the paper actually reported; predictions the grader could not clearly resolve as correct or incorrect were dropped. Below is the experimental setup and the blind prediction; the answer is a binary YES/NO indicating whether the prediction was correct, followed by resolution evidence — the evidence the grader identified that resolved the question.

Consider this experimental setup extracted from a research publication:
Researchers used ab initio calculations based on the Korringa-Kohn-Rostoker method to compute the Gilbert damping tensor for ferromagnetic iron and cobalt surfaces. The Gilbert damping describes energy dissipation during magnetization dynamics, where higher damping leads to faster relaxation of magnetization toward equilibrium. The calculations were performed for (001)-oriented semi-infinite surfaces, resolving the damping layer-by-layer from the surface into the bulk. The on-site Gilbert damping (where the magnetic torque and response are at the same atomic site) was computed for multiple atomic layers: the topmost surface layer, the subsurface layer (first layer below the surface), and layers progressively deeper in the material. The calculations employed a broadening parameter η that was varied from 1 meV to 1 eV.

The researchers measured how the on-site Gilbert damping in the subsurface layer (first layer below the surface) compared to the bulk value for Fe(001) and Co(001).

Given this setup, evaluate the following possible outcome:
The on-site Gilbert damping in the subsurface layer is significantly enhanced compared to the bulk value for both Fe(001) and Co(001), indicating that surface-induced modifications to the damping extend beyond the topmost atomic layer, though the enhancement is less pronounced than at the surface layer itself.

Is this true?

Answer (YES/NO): NO